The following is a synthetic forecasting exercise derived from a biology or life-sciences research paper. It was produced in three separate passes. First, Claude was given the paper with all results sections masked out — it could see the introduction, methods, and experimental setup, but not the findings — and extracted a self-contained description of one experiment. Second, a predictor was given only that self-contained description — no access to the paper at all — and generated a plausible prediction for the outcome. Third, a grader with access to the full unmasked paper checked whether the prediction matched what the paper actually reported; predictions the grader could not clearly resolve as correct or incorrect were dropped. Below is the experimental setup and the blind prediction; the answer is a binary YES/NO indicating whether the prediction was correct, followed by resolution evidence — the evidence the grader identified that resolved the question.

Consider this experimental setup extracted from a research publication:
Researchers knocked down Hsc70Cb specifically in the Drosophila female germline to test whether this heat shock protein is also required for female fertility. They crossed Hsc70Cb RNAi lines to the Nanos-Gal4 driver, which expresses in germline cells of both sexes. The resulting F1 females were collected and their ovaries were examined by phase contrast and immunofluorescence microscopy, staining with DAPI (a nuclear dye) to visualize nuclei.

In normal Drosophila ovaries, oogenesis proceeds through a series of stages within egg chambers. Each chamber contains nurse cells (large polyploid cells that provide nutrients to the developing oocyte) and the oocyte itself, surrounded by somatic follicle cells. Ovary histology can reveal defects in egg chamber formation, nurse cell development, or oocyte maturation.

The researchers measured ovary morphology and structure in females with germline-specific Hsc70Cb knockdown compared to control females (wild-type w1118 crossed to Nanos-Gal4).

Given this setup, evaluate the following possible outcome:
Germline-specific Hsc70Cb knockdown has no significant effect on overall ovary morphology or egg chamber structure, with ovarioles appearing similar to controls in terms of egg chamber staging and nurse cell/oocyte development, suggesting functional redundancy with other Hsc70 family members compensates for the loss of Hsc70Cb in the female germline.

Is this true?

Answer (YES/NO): NO